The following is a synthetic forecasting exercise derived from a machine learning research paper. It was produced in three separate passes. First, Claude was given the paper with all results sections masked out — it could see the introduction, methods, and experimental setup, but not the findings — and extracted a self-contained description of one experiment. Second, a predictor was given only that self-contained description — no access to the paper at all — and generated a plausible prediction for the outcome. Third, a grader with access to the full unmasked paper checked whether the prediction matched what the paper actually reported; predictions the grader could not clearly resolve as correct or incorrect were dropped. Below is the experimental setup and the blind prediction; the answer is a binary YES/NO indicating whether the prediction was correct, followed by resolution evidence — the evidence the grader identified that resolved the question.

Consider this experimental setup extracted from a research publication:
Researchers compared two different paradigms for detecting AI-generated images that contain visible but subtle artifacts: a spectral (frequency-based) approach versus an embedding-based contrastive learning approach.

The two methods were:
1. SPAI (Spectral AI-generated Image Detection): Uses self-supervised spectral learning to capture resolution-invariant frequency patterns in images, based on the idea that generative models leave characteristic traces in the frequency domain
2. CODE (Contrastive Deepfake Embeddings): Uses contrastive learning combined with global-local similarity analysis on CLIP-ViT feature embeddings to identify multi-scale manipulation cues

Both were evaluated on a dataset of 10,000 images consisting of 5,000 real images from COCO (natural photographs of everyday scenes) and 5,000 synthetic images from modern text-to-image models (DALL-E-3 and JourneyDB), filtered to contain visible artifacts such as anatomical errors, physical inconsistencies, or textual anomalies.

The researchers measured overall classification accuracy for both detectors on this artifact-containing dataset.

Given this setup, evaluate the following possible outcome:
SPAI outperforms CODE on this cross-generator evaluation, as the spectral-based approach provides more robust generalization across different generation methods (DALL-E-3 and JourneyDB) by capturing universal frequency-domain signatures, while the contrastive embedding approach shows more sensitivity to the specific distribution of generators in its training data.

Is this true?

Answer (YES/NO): NO